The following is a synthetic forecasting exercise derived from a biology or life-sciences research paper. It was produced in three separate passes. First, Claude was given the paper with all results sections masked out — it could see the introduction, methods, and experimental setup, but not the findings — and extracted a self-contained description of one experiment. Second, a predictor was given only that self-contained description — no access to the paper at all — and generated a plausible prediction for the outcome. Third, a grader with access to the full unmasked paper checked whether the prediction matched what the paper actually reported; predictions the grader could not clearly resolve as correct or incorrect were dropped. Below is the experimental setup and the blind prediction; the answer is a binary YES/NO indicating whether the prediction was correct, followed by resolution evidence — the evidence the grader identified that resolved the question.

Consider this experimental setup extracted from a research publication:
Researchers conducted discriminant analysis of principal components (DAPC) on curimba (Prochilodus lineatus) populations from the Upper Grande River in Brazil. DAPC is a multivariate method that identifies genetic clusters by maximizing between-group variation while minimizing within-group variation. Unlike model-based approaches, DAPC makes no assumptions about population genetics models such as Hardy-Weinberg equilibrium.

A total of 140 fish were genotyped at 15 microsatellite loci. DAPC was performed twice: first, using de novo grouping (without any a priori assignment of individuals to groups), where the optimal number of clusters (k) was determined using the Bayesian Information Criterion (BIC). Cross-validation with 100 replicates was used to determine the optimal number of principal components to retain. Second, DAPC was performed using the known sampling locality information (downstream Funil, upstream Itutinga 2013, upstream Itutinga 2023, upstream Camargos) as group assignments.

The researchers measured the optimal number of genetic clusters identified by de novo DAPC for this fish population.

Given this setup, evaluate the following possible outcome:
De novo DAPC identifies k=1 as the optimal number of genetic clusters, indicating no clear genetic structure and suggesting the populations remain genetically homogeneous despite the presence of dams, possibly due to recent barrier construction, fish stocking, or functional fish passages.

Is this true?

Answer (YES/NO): NO